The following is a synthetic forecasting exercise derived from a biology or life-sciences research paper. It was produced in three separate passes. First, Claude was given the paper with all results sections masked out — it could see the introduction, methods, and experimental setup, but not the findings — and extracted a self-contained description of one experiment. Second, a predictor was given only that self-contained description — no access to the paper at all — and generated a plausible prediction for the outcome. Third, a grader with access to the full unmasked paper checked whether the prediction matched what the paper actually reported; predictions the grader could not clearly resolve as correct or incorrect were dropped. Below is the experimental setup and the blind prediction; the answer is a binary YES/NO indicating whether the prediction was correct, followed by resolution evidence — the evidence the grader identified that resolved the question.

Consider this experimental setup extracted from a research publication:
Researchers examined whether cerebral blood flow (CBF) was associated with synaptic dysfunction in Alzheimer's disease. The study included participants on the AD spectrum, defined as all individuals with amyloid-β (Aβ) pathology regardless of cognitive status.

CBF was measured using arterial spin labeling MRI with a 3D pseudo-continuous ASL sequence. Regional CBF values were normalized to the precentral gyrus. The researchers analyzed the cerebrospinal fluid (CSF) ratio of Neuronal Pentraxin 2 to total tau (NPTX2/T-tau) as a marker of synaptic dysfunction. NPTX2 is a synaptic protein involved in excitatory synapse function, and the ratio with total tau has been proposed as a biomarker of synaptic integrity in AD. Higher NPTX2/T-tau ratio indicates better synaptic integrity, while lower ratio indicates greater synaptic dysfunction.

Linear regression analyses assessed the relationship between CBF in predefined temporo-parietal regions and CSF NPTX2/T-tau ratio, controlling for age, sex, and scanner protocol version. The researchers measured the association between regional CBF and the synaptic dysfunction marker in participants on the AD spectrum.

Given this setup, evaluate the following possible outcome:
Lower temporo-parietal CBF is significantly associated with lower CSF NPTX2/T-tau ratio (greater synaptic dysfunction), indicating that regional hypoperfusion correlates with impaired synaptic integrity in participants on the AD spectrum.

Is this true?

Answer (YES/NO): YES